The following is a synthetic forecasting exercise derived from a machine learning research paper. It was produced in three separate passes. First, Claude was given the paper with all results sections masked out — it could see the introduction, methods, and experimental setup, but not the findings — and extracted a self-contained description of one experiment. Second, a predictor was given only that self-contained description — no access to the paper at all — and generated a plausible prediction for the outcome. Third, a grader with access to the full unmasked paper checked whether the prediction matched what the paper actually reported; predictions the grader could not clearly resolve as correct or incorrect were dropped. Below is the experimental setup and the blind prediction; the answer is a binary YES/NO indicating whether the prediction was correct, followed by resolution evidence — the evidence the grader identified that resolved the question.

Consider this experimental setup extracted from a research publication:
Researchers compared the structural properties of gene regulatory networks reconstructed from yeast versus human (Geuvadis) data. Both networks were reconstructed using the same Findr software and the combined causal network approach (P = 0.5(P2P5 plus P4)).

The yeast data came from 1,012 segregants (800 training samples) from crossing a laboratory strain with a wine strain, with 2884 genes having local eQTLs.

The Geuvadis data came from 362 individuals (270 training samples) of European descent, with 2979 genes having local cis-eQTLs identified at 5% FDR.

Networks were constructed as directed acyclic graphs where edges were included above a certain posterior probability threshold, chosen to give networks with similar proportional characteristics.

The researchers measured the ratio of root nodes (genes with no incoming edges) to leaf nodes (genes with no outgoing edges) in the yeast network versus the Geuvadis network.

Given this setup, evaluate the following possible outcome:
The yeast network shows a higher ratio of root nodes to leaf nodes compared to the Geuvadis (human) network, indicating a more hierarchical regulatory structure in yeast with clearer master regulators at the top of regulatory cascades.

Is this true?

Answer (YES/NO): YES